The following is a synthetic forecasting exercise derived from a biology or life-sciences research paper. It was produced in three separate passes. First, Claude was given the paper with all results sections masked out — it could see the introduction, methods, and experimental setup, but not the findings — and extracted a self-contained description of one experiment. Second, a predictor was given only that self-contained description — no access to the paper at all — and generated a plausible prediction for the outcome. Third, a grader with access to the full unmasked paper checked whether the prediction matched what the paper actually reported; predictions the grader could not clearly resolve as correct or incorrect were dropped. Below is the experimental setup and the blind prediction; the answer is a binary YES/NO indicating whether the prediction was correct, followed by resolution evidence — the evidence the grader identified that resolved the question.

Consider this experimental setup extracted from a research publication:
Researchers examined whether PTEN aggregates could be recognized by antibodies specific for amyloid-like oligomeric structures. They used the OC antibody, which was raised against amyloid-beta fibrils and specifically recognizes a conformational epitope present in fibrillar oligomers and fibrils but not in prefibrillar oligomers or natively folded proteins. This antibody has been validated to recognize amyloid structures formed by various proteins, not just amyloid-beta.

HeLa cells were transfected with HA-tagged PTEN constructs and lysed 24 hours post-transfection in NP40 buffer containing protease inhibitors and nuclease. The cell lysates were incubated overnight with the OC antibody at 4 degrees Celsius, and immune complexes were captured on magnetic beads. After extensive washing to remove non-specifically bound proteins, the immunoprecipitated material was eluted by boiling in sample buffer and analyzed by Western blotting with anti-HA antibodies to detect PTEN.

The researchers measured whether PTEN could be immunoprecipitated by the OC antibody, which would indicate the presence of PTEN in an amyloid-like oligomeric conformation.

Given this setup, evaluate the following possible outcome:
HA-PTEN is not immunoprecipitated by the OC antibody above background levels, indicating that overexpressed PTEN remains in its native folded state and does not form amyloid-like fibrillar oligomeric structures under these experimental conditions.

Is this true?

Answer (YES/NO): NO